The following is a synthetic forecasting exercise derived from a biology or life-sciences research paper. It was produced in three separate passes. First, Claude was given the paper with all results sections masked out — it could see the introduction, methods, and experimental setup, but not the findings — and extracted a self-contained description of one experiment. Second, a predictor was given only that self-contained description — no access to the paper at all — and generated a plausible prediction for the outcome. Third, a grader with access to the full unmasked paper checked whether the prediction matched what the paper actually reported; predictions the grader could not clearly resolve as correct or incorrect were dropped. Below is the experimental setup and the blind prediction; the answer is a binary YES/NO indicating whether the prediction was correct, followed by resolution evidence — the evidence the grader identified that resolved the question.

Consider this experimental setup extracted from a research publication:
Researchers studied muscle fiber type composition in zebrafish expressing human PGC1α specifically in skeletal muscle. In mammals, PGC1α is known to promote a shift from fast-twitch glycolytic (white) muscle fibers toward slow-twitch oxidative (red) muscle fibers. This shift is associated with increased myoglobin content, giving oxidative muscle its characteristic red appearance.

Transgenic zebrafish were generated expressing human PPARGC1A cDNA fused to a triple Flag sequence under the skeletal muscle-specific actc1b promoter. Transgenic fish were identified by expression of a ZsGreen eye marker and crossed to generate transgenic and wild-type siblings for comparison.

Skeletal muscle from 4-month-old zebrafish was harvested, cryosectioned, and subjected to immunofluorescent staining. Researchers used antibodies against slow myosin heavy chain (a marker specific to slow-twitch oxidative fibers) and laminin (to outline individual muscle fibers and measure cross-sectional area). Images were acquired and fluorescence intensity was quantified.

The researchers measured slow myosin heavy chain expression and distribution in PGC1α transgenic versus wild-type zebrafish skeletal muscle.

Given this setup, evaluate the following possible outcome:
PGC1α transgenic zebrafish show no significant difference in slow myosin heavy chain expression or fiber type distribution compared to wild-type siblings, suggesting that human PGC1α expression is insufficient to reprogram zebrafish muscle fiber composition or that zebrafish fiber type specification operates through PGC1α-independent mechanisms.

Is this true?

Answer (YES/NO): NO